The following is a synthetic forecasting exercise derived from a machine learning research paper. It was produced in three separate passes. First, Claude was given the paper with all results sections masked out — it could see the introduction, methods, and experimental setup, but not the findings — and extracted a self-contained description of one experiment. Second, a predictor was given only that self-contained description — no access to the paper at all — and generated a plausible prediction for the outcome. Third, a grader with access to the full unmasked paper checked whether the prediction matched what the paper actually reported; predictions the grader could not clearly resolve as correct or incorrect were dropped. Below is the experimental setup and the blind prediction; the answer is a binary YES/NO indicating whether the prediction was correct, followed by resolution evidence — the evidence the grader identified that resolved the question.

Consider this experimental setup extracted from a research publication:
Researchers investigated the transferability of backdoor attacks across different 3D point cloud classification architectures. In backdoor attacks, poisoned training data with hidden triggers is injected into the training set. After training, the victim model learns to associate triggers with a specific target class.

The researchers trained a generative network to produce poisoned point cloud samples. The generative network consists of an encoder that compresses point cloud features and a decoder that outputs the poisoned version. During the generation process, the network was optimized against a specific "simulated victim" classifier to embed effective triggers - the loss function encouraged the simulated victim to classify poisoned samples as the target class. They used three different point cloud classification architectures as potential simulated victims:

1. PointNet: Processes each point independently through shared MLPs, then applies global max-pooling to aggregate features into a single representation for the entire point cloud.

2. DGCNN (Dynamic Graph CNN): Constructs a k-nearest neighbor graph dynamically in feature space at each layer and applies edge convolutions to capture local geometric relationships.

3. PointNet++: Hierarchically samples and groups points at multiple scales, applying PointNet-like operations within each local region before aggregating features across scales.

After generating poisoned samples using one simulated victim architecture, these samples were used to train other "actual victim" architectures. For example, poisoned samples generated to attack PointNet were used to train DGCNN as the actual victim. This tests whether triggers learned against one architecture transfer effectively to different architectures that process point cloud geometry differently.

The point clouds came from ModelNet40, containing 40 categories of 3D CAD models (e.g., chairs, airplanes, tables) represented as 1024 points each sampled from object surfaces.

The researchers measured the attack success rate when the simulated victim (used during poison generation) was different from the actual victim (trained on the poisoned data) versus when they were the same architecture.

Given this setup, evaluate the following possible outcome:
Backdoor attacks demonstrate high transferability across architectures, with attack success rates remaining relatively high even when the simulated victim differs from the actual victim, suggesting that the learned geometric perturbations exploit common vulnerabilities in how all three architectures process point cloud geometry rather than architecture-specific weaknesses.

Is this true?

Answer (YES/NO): YES